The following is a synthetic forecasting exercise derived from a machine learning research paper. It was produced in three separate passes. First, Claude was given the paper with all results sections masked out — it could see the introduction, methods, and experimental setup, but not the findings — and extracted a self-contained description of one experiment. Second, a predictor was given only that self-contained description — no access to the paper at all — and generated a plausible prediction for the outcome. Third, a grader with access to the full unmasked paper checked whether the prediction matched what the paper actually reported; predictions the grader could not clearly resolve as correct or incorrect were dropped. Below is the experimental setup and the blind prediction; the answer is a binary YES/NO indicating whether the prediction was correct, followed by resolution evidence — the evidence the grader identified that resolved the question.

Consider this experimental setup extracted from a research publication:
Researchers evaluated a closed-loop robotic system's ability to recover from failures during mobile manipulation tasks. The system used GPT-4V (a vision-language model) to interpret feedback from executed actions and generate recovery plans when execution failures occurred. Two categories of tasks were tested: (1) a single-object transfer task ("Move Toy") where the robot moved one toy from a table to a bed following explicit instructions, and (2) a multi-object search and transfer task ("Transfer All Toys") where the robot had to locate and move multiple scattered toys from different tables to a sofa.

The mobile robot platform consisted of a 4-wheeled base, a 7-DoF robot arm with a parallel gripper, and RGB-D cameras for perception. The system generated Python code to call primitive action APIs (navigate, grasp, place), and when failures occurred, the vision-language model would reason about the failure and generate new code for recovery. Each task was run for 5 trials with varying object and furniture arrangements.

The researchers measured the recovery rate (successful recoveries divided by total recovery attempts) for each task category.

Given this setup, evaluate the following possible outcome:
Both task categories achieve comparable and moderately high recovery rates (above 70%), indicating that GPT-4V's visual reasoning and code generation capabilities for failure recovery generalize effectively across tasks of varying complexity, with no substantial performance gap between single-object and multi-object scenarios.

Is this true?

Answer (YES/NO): NO